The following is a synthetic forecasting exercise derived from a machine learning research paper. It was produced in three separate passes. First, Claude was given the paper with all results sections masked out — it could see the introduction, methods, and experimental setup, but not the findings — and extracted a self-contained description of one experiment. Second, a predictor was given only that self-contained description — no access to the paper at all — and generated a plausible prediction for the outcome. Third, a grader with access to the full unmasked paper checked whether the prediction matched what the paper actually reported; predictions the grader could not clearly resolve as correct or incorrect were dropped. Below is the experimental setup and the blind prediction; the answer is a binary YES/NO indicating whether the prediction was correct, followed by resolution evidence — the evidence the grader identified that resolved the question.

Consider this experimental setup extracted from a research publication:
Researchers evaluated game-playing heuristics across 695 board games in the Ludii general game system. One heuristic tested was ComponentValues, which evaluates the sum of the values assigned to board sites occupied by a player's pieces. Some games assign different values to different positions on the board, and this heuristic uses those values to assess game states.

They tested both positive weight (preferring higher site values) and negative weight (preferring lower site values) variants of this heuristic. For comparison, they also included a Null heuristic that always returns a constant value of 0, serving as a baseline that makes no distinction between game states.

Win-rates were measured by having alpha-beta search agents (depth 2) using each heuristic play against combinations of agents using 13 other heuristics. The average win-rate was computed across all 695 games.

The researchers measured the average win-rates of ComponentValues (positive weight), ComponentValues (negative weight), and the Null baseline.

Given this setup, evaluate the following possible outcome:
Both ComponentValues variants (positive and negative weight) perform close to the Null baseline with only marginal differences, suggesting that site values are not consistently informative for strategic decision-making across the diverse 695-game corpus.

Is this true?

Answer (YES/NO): YES